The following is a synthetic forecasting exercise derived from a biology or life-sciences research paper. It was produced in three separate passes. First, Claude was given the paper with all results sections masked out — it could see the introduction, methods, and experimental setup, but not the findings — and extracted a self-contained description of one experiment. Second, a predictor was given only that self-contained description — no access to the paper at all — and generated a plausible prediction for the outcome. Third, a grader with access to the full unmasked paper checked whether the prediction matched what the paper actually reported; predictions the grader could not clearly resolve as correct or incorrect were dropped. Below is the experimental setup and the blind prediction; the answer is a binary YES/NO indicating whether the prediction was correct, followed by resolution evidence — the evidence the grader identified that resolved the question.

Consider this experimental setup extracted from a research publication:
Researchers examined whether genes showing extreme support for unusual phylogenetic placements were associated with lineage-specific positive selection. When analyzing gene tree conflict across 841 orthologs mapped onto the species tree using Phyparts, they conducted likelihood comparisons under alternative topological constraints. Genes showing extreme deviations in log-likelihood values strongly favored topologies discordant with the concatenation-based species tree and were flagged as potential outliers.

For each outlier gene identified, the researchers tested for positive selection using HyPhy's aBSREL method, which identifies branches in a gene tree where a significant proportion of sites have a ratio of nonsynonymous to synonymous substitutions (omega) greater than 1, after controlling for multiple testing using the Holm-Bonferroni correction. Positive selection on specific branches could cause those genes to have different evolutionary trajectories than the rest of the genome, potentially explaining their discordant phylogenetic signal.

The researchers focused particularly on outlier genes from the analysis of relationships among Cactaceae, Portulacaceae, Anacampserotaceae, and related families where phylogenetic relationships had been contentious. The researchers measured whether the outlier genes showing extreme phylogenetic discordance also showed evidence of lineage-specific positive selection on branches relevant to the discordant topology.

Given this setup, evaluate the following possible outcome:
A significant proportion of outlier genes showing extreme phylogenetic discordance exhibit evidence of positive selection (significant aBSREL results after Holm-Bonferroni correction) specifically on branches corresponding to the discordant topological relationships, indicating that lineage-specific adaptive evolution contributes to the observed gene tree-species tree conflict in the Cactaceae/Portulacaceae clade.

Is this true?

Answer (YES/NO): NO